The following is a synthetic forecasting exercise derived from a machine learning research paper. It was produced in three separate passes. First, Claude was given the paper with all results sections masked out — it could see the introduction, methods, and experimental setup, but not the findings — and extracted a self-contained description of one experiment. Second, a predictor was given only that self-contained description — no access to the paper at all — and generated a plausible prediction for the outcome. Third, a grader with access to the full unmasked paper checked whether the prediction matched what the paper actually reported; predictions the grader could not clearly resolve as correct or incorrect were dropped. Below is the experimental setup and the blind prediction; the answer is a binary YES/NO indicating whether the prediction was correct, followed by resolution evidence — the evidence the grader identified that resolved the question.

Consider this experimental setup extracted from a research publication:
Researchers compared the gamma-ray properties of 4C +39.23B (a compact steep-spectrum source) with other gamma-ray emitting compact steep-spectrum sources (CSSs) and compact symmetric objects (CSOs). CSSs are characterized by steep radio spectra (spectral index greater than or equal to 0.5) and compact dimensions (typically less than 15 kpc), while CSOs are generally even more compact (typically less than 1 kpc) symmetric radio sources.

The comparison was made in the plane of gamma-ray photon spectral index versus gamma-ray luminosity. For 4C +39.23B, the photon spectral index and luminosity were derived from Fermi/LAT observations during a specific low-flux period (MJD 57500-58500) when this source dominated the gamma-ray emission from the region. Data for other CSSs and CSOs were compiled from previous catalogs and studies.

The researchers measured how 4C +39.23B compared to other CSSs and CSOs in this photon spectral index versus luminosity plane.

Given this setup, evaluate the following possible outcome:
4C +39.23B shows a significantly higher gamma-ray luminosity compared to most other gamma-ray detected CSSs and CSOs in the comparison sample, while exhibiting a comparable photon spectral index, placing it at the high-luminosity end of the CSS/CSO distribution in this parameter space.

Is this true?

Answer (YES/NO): NO